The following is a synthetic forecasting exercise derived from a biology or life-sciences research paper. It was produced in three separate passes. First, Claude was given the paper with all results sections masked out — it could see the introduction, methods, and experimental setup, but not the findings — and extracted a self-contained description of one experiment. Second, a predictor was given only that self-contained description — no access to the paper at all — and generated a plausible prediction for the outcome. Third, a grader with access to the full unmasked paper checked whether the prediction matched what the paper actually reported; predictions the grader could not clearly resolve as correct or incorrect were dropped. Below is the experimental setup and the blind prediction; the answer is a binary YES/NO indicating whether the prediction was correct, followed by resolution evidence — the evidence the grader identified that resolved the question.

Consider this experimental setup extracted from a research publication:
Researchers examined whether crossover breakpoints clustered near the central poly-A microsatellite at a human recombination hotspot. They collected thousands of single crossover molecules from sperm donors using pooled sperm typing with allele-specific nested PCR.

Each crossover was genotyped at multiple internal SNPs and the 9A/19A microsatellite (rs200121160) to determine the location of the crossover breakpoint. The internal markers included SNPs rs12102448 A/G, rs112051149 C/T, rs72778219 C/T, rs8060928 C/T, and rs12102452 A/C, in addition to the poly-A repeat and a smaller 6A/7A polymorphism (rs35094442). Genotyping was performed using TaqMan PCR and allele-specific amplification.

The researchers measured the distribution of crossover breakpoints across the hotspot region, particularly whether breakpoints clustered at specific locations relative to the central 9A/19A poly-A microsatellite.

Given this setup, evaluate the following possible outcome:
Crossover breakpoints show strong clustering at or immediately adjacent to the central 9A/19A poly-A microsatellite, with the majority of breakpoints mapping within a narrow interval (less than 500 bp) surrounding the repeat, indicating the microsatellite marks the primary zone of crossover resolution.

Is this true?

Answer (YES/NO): NO